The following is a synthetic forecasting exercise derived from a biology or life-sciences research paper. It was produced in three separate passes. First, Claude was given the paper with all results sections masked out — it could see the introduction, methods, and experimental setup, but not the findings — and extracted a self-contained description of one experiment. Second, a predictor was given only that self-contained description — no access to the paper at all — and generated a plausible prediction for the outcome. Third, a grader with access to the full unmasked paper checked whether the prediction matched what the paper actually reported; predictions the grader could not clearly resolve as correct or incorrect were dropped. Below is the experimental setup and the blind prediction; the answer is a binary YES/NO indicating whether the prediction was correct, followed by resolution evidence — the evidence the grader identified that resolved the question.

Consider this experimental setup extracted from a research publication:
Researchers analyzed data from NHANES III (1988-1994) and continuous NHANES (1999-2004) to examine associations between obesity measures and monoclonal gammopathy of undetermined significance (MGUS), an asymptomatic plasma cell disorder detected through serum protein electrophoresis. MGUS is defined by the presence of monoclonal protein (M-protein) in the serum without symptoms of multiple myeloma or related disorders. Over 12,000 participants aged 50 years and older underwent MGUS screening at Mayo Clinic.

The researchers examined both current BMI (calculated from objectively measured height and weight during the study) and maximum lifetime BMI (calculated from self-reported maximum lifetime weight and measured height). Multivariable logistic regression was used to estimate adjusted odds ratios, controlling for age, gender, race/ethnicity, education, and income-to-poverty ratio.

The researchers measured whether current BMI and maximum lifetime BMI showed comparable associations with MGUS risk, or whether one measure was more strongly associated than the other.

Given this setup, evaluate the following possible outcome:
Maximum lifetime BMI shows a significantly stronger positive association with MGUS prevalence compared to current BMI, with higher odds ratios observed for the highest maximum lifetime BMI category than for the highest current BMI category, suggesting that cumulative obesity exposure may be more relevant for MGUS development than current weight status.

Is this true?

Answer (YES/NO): NO